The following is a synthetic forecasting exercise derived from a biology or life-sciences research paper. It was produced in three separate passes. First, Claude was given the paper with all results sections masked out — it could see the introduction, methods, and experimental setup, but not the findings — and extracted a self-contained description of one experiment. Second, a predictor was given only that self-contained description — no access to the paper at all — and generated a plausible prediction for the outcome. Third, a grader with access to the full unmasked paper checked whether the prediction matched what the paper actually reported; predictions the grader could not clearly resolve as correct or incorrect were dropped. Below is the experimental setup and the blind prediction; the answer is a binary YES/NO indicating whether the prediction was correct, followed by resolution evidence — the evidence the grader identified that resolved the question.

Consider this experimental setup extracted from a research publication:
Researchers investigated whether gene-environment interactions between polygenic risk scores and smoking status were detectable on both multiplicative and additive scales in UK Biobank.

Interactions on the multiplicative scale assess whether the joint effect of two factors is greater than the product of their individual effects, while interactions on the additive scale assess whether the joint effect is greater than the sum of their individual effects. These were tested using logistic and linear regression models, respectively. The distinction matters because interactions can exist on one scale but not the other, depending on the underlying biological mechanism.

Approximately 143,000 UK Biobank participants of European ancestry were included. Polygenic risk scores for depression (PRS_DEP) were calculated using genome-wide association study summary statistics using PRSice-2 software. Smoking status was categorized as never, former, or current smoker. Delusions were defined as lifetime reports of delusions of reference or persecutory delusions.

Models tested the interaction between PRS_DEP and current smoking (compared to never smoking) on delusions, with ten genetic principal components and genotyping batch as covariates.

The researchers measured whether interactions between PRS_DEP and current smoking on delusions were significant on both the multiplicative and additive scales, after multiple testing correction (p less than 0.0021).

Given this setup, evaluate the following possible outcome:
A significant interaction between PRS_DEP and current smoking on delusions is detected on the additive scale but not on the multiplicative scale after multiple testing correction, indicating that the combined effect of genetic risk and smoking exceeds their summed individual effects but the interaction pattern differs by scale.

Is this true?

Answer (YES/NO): YES